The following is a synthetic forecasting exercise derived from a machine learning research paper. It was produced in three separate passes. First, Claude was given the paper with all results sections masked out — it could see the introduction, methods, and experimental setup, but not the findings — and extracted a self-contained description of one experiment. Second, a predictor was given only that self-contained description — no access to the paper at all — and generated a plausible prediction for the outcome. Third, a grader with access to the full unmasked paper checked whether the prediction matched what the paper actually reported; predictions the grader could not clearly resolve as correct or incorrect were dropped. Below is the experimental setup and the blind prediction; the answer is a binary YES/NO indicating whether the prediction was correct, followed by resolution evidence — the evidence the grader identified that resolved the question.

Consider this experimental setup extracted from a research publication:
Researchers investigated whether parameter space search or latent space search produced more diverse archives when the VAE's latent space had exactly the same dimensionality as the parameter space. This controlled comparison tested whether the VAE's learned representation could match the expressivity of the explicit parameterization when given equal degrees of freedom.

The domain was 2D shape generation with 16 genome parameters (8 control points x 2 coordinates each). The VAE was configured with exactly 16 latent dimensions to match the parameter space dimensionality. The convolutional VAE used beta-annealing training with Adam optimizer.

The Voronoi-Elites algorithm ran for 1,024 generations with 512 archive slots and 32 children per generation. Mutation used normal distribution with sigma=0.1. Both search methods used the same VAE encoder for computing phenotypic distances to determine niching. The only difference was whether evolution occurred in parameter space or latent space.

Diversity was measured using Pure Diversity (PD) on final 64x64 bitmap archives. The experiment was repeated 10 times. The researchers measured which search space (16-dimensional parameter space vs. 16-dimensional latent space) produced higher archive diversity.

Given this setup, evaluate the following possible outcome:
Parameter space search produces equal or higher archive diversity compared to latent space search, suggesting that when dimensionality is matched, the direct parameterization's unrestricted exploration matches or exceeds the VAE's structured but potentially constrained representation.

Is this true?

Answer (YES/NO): YES